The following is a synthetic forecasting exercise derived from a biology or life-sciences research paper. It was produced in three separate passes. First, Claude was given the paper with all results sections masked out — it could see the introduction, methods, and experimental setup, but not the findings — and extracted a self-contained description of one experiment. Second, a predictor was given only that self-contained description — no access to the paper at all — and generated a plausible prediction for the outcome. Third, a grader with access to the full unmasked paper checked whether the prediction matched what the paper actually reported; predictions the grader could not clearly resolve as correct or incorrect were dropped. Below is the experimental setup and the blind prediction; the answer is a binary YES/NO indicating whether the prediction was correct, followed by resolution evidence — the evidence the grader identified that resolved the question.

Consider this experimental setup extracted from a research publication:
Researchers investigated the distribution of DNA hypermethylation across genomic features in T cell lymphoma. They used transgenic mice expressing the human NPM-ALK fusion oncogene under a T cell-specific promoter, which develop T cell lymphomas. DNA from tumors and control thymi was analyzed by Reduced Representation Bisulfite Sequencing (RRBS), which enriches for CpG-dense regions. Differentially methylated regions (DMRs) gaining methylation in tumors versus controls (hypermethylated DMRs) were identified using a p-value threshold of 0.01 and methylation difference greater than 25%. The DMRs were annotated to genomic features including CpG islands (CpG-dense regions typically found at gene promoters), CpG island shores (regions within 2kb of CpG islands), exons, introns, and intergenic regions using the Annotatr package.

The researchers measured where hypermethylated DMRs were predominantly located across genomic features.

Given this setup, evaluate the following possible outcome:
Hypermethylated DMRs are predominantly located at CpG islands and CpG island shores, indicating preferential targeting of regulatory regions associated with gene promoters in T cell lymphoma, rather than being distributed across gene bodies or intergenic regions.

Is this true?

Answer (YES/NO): YES